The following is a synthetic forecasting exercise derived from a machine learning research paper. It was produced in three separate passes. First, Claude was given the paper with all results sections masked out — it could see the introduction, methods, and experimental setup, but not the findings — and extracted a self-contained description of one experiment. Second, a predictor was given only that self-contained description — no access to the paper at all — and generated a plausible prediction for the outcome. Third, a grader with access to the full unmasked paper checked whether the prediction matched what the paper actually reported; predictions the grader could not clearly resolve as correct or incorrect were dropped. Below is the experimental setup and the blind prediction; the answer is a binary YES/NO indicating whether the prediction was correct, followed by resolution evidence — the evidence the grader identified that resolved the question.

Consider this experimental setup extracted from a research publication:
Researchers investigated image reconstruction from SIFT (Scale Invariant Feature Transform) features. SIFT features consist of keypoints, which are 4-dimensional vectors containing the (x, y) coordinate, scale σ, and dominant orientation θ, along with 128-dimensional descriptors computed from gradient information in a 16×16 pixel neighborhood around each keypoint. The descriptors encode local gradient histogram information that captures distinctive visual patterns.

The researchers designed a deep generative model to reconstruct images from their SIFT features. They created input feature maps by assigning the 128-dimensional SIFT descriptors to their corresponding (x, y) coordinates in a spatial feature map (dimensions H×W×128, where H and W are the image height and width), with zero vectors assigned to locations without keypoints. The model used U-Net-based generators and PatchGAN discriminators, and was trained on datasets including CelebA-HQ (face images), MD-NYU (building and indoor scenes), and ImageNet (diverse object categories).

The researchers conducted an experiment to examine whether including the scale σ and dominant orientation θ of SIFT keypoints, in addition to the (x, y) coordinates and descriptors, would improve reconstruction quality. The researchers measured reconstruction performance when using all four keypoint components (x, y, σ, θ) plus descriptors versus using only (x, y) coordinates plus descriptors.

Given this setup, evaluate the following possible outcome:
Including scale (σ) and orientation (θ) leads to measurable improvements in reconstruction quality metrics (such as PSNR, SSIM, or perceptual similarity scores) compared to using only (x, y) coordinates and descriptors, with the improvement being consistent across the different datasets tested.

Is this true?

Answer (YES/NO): NO